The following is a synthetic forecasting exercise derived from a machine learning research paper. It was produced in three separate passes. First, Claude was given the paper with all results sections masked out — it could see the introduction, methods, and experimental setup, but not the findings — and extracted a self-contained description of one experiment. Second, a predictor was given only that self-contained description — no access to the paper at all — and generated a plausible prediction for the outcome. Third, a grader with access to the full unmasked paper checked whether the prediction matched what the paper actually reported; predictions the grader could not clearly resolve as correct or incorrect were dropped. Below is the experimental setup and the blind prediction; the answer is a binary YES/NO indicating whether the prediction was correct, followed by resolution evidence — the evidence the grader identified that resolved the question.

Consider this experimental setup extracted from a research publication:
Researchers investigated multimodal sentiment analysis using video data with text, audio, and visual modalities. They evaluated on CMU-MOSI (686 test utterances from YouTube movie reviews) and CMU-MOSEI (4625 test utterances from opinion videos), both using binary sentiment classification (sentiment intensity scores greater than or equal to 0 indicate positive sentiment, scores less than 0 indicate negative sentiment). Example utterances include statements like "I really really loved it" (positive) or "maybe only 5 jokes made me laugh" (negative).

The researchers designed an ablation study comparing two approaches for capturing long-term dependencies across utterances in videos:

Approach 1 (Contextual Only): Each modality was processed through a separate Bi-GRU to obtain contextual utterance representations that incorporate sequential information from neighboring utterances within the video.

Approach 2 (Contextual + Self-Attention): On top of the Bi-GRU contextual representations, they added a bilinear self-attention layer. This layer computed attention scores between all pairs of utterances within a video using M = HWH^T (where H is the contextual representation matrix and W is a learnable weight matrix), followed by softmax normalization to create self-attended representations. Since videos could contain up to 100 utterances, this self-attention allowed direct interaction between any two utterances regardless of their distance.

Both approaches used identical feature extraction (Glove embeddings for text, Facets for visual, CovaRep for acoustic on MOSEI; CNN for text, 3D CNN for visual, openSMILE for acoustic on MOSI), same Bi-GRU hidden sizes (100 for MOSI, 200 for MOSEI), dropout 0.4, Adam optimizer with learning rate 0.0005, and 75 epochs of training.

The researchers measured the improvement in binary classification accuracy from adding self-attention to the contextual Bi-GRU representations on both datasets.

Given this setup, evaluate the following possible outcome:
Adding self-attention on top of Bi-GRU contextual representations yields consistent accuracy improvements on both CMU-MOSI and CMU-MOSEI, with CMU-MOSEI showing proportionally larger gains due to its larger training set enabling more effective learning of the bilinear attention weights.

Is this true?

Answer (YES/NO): NO